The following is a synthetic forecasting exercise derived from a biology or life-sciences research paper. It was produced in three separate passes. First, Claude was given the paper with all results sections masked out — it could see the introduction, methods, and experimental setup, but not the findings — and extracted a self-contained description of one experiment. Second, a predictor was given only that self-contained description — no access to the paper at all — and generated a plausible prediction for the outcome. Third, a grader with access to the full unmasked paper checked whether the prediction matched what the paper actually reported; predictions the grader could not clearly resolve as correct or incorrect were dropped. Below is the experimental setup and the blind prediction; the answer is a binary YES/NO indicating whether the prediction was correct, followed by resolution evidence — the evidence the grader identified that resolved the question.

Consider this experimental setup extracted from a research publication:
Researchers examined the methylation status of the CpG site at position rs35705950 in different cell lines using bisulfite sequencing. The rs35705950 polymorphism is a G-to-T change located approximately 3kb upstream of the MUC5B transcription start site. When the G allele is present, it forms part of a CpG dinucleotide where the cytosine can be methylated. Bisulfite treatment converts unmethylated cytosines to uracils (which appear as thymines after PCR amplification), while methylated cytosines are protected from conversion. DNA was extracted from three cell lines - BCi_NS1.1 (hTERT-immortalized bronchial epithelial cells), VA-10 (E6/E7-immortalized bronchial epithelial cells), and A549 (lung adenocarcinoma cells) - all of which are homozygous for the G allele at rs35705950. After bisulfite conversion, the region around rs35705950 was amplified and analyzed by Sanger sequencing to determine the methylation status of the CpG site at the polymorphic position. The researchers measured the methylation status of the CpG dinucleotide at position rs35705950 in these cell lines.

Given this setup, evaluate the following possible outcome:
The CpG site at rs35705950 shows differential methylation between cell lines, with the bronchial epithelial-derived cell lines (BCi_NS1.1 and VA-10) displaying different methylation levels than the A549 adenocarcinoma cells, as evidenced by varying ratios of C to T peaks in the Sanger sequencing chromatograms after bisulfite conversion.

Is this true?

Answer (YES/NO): NO